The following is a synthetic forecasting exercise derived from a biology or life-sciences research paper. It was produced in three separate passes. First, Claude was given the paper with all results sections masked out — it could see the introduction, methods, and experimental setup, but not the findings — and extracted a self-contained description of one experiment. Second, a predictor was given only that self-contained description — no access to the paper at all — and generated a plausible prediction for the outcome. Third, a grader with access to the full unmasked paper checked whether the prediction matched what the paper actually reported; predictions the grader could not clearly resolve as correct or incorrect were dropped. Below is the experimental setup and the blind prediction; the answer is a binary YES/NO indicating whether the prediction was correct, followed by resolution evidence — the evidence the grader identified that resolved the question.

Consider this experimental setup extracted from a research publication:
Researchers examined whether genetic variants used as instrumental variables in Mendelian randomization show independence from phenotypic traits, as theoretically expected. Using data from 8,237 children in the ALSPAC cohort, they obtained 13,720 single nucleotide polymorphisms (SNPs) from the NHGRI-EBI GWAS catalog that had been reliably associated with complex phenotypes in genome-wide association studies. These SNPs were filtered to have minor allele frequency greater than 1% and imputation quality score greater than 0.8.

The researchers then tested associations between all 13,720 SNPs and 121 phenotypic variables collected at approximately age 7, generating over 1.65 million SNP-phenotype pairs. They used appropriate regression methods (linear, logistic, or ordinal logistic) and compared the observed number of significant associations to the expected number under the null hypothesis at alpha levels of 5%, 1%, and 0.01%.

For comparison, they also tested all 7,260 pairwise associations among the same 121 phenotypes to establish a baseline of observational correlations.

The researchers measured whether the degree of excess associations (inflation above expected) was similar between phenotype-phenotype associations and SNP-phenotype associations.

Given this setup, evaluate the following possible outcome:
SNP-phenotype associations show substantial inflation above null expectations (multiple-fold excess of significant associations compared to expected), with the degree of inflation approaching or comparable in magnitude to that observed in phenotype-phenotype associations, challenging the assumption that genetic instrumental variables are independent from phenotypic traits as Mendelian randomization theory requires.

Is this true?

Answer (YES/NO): NO